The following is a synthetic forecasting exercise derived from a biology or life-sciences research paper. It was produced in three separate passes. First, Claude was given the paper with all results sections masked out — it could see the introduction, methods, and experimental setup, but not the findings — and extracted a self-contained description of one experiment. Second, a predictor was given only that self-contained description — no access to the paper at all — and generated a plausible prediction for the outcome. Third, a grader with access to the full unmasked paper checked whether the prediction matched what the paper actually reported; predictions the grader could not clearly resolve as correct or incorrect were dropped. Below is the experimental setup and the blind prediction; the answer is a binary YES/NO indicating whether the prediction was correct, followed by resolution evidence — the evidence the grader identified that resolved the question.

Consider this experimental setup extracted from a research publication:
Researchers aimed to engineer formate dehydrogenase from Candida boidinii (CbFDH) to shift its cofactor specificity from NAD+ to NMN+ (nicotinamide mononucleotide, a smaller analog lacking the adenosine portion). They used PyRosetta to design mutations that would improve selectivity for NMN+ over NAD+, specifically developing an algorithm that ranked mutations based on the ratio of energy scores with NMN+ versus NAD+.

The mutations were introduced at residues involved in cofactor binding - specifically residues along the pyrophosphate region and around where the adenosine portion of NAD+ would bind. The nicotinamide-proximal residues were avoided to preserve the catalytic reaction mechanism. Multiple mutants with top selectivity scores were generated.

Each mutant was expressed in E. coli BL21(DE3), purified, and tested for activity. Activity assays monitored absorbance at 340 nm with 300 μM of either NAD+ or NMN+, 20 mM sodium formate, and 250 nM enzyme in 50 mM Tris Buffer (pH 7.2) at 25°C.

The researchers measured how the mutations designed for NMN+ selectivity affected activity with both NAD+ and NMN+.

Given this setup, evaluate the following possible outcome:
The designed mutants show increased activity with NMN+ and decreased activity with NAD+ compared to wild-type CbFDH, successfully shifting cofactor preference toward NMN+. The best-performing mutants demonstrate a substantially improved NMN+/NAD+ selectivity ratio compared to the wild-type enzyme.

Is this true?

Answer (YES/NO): NO